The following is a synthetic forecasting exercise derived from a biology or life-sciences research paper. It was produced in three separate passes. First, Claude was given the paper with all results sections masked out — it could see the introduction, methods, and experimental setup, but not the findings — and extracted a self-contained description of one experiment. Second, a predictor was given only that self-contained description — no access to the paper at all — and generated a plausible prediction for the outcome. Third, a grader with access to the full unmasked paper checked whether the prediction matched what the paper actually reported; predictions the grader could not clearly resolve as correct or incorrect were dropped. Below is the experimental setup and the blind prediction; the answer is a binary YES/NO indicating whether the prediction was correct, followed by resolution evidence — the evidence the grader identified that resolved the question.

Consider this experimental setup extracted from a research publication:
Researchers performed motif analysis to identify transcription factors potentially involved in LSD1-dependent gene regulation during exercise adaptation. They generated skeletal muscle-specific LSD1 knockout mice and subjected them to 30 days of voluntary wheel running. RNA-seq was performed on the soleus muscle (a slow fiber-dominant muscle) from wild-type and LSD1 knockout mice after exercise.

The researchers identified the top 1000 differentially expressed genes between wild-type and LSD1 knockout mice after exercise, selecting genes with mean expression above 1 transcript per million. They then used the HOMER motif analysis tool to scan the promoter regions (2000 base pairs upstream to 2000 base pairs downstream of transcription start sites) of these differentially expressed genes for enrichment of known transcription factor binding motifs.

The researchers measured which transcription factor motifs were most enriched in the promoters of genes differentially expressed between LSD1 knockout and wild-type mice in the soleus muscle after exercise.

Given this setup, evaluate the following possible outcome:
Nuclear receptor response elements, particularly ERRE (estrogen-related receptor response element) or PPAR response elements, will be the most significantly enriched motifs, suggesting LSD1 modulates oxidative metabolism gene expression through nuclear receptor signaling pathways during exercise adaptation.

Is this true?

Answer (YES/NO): YES